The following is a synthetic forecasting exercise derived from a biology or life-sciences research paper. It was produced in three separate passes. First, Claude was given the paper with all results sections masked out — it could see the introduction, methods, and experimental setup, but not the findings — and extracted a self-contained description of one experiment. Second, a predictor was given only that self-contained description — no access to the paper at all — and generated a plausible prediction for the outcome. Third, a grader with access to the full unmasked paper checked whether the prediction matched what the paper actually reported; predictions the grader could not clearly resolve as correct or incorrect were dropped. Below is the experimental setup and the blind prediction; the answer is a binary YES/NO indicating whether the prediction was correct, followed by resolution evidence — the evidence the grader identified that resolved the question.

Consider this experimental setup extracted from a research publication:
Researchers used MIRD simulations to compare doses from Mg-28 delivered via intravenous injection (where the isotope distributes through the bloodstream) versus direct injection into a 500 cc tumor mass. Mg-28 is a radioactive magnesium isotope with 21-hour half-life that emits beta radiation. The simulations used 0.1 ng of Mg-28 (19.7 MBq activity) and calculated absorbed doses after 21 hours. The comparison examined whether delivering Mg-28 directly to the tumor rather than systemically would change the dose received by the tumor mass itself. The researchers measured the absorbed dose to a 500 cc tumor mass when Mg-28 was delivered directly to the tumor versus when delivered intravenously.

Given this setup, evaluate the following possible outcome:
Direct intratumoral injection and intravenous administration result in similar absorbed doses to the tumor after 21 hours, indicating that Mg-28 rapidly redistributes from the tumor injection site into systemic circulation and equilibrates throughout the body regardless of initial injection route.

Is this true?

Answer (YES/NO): NO